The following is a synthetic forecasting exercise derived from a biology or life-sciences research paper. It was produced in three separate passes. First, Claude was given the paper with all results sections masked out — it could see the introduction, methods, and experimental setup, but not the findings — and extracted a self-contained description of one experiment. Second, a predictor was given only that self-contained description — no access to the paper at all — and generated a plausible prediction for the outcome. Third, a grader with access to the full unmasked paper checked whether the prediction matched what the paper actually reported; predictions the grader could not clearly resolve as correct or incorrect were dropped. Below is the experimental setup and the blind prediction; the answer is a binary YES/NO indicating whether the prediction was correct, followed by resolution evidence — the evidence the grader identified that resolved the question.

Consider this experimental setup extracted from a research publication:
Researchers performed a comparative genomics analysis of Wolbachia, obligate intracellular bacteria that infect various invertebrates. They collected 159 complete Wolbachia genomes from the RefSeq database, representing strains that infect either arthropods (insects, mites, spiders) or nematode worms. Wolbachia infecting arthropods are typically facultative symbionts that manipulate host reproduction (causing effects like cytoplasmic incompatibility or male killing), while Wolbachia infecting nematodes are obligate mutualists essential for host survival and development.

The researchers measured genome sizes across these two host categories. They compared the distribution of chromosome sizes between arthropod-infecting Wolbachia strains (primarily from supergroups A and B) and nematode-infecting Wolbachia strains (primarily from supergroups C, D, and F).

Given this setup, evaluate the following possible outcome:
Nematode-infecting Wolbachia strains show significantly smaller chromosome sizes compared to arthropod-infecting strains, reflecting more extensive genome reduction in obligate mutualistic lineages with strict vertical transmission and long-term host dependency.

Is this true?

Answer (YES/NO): YES